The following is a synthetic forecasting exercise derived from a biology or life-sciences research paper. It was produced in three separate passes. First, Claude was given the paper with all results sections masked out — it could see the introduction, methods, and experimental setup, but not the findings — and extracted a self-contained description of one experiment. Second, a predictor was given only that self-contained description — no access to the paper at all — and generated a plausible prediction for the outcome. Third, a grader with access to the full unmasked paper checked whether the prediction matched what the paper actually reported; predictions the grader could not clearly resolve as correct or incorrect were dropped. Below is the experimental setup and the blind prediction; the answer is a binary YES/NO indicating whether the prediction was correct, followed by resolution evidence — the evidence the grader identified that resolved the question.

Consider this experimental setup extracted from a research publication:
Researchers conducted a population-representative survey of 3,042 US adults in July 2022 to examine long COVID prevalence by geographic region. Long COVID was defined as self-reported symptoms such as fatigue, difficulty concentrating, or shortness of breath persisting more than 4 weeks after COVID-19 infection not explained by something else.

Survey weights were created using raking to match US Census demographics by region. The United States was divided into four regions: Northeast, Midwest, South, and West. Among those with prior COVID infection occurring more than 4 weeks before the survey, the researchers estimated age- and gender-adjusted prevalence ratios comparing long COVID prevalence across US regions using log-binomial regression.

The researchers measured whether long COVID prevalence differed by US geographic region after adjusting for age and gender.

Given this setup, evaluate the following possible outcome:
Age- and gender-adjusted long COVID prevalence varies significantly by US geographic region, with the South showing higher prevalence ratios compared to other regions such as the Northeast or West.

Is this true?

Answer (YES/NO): NO